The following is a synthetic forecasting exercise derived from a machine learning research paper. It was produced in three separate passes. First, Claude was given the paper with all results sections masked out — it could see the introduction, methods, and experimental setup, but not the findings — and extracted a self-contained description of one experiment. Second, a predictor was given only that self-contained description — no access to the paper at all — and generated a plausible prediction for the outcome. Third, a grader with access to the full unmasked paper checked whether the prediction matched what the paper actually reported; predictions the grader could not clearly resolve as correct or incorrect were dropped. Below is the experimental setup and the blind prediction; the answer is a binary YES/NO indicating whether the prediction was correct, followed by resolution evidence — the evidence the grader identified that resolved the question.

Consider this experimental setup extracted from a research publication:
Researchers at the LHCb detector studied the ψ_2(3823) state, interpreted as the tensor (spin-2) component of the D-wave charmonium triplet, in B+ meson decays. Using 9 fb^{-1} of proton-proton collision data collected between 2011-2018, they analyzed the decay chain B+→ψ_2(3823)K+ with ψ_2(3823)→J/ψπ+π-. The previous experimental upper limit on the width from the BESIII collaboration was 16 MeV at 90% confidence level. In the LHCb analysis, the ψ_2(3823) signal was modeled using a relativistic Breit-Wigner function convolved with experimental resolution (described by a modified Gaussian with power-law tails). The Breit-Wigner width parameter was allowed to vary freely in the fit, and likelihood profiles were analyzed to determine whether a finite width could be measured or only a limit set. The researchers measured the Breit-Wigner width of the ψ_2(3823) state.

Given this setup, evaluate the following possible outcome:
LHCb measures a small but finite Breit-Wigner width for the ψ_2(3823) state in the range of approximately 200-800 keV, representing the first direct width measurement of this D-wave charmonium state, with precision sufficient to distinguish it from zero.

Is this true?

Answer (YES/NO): NO